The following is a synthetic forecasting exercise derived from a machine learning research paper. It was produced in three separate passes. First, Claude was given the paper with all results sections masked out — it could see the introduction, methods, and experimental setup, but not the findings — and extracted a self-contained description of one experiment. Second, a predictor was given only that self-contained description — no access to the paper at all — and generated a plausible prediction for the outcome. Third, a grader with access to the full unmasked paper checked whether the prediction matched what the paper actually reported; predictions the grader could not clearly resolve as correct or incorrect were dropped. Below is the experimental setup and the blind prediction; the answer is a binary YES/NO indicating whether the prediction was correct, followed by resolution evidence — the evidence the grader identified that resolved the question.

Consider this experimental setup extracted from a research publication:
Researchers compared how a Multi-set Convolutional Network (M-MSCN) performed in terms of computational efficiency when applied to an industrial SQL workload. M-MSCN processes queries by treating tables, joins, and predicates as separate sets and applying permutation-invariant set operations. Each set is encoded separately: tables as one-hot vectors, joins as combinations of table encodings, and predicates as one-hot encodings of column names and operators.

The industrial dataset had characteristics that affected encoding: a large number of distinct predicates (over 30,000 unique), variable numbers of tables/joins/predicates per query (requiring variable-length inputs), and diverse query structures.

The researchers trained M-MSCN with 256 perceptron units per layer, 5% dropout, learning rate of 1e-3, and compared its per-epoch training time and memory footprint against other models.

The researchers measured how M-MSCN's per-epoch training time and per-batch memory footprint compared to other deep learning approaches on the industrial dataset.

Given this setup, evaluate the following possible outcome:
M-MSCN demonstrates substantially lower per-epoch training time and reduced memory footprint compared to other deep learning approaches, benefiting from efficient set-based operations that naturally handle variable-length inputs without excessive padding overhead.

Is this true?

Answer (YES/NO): NO